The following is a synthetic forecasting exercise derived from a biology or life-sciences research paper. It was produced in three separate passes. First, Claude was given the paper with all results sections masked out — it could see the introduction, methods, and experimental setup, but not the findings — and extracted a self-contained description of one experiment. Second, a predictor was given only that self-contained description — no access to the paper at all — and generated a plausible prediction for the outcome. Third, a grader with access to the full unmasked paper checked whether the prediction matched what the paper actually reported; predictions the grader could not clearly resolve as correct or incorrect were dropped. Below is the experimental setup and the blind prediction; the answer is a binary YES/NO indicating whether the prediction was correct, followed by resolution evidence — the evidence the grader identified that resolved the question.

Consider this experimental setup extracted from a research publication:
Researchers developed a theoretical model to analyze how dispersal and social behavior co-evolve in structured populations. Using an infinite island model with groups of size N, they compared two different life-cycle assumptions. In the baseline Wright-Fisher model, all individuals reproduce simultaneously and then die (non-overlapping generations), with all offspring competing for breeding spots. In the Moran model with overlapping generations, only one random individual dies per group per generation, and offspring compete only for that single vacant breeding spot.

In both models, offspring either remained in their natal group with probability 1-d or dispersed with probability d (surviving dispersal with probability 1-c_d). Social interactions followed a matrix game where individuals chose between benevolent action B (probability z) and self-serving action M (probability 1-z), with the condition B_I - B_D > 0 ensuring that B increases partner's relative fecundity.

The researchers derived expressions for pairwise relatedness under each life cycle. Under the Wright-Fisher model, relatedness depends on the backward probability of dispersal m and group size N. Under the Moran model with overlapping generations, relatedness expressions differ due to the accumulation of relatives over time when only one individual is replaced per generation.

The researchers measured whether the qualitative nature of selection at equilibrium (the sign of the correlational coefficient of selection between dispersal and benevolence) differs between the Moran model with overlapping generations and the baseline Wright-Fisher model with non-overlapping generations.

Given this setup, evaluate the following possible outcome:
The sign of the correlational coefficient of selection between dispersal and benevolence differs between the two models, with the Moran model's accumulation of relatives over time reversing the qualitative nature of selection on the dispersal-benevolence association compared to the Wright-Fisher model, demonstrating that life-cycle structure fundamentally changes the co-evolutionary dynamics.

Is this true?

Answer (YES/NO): NO